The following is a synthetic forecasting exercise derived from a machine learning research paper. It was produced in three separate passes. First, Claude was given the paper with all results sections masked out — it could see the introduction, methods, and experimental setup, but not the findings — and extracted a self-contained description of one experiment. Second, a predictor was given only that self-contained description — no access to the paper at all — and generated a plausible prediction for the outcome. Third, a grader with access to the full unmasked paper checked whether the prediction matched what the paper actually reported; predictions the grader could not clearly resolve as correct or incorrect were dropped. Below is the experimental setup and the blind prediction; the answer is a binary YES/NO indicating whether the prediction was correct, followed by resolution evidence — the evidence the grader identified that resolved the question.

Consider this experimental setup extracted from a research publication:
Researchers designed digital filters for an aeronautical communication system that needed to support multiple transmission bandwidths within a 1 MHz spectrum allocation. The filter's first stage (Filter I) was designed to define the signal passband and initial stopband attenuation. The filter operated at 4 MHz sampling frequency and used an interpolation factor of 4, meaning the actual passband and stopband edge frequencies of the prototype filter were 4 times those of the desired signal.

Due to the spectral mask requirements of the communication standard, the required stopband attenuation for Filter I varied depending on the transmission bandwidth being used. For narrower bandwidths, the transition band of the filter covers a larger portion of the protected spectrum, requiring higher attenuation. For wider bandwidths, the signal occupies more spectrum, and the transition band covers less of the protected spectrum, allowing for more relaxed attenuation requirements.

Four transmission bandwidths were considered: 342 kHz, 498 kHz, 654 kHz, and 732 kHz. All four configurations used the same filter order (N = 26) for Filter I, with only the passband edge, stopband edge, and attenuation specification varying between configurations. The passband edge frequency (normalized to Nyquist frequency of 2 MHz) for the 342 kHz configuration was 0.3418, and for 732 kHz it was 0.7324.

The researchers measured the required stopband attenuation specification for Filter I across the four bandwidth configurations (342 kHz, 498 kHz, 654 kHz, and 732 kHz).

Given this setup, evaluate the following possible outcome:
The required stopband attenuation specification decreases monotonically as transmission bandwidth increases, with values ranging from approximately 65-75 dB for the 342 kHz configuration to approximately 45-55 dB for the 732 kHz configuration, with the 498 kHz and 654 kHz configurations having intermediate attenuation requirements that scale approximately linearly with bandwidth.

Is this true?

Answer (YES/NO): NO